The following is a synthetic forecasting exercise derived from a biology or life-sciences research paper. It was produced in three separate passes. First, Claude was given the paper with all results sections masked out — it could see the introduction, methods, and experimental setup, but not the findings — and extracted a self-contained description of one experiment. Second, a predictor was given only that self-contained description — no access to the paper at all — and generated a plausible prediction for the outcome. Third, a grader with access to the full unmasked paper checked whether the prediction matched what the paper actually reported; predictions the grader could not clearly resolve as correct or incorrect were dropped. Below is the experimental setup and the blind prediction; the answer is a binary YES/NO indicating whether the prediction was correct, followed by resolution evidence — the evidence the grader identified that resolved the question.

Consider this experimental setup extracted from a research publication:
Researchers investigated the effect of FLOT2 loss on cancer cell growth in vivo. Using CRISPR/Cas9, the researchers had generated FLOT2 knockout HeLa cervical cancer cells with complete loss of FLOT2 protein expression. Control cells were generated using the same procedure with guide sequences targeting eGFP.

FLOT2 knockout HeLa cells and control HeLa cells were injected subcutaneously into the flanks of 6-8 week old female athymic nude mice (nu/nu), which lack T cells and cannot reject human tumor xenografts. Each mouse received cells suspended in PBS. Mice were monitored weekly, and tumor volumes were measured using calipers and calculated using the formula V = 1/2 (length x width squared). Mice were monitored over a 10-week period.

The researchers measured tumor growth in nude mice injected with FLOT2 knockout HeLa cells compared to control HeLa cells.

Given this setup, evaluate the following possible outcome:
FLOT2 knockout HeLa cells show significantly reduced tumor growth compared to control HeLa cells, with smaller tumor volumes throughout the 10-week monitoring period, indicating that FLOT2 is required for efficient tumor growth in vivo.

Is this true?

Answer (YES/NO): NO